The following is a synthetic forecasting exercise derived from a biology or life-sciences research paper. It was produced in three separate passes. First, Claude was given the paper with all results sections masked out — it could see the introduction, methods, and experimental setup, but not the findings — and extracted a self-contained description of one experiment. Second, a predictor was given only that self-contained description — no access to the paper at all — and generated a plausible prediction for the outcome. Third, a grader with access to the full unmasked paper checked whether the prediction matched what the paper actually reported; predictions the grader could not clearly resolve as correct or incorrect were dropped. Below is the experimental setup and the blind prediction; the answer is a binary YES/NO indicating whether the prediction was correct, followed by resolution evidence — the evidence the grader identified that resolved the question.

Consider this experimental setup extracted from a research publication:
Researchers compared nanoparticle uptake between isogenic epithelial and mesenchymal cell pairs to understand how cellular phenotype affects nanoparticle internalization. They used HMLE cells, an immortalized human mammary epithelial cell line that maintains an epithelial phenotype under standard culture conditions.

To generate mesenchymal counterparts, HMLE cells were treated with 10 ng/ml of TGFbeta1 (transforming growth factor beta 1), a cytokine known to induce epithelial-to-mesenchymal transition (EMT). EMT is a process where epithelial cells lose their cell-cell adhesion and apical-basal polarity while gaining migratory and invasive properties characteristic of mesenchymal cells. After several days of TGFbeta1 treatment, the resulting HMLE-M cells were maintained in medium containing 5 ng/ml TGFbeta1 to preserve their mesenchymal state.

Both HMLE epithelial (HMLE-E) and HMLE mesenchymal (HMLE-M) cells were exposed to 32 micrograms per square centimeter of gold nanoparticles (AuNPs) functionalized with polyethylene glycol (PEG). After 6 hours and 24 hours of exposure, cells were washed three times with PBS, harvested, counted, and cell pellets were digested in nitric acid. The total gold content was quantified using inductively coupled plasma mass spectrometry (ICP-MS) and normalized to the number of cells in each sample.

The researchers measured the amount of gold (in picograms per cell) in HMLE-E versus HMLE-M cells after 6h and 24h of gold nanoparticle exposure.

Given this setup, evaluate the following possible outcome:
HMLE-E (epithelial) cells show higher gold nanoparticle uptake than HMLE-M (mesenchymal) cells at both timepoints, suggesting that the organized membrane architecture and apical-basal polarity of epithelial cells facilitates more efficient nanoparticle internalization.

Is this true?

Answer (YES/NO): NO